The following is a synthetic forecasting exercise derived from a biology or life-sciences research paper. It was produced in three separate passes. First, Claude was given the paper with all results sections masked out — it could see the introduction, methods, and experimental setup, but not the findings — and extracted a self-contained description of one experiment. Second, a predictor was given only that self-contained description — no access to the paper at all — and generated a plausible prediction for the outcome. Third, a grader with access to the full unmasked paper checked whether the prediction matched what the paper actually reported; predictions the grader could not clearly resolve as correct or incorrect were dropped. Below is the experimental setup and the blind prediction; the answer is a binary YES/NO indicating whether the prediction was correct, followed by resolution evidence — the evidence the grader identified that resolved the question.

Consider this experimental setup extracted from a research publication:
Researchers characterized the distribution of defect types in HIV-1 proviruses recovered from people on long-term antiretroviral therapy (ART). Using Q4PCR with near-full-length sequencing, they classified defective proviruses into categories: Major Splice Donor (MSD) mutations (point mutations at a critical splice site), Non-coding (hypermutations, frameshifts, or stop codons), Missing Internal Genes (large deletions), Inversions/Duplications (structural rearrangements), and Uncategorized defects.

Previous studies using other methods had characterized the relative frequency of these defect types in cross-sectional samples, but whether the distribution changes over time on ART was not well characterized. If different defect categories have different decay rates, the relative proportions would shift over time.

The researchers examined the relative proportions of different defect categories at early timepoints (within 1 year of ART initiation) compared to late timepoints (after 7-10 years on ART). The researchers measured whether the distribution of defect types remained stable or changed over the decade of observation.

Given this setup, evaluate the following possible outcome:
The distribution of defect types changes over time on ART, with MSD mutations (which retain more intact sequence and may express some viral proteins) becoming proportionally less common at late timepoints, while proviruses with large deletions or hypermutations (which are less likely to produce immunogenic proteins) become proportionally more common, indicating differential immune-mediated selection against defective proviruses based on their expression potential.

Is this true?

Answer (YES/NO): NO